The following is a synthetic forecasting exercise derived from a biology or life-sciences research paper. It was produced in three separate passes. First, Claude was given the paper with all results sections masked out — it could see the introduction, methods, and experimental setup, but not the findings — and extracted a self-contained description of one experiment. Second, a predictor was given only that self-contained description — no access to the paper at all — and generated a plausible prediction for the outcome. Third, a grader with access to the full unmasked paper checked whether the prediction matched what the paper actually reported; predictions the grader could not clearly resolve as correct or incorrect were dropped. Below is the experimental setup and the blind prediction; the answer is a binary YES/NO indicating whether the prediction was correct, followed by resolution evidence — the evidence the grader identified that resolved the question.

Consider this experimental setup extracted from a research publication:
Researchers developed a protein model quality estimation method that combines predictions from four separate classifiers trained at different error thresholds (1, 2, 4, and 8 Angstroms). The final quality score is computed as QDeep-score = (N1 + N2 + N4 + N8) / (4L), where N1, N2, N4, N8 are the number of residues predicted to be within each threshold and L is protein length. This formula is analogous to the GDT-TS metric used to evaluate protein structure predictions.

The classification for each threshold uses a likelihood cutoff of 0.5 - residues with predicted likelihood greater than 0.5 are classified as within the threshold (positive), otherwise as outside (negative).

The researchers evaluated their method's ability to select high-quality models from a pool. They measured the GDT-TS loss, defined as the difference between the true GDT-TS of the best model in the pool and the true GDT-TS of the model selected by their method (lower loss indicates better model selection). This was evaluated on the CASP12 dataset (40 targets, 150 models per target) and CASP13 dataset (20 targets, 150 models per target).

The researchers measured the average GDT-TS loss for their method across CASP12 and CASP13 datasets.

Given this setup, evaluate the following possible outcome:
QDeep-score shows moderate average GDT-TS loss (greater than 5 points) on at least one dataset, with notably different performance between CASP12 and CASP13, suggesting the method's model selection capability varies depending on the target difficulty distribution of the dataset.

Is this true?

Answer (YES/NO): YES